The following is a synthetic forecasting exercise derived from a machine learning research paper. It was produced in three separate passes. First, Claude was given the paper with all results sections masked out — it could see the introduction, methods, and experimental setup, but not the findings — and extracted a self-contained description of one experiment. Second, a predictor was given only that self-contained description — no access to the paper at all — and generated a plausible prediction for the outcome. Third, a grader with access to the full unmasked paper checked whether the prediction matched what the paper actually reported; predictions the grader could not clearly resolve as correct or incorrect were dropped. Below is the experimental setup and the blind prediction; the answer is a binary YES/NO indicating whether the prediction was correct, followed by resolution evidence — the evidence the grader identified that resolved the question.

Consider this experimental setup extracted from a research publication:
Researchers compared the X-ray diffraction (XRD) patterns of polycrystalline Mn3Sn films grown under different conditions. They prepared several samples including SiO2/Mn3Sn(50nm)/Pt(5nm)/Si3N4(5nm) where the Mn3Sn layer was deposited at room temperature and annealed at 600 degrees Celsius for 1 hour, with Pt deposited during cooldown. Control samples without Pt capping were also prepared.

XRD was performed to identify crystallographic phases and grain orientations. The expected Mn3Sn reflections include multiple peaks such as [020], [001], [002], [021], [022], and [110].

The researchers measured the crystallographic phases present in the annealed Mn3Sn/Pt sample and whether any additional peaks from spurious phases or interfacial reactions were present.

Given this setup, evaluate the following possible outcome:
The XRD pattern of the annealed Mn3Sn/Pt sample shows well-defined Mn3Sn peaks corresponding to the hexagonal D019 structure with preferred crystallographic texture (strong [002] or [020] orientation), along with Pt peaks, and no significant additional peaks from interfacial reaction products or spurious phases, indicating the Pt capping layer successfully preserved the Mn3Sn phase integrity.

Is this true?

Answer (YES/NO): NO